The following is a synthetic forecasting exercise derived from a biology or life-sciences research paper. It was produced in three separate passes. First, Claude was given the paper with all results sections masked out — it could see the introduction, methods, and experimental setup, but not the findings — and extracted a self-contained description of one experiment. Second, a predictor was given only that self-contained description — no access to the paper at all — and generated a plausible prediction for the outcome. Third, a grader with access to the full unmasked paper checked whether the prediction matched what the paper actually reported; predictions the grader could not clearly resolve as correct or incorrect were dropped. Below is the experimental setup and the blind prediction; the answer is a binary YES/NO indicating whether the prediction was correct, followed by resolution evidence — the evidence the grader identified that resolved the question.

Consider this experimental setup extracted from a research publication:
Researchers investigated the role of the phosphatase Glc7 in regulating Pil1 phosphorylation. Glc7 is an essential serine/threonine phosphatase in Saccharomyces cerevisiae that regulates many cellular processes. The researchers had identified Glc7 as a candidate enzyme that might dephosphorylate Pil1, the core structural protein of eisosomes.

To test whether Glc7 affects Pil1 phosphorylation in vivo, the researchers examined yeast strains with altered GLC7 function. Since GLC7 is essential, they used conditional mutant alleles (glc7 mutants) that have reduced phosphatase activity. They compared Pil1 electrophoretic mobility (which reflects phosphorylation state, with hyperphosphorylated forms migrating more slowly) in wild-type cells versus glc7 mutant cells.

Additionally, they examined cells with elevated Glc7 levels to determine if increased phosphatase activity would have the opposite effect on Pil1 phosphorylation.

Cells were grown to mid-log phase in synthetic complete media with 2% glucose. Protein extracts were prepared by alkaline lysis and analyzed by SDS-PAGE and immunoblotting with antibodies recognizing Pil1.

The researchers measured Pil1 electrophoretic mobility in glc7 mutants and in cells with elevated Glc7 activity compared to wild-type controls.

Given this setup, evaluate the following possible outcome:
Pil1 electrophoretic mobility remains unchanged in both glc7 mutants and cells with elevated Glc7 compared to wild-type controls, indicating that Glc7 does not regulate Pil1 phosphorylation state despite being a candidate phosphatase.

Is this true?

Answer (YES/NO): NO